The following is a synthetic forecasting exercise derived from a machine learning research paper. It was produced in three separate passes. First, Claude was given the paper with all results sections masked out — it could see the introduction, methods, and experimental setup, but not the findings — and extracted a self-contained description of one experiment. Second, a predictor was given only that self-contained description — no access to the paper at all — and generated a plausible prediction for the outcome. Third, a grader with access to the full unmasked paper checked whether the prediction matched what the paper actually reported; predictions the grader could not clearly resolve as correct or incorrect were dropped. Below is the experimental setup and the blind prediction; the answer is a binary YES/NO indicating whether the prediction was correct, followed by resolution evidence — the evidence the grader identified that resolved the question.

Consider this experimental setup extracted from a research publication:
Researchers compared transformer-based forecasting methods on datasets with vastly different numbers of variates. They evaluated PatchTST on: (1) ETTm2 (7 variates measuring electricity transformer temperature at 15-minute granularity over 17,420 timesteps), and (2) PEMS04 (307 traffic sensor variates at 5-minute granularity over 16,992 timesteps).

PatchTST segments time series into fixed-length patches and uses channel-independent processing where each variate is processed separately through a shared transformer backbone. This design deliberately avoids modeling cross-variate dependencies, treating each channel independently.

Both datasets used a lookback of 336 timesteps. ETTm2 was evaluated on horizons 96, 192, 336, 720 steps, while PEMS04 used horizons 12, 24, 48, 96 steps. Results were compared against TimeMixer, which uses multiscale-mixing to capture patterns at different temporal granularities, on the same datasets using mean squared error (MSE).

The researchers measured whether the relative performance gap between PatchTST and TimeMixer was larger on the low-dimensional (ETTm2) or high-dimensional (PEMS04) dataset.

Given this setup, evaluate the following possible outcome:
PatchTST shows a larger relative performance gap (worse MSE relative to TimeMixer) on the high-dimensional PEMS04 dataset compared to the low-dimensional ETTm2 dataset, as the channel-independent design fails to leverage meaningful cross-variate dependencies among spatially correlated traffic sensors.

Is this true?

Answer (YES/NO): NO